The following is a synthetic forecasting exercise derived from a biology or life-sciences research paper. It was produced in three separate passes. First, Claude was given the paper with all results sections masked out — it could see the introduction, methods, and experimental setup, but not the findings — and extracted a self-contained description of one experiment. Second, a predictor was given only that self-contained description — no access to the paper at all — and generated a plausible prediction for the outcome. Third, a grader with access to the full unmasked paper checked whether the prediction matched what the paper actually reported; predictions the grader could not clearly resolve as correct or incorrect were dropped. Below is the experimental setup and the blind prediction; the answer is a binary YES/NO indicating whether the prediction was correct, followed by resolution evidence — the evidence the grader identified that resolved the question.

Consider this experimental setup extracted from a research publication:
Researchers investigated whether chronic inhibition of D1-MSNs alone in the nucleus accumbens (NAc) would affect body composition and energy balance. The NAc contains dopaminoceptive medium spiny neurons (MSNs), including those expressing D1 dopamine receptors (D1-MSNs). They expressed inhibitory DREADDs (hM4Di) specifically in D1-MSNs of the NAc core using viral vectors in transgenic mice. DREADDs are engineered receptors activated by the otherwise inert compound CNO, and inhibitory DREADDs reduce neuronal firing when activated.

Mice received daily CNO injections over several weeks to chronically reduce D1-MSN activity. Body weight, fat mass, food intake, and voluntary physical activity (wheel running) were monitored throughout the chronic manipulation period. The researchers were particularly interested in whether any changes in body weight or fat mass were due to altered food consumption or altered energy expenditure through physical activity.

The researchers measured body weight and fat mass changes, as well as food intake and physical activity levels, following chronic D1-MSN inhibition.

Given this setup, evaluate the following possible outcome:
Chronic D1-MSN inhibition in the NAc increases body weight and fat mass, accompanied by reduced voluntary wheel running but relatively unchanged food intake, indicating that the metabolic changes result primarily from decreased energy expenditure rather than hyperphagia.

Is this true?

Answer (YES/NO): YES